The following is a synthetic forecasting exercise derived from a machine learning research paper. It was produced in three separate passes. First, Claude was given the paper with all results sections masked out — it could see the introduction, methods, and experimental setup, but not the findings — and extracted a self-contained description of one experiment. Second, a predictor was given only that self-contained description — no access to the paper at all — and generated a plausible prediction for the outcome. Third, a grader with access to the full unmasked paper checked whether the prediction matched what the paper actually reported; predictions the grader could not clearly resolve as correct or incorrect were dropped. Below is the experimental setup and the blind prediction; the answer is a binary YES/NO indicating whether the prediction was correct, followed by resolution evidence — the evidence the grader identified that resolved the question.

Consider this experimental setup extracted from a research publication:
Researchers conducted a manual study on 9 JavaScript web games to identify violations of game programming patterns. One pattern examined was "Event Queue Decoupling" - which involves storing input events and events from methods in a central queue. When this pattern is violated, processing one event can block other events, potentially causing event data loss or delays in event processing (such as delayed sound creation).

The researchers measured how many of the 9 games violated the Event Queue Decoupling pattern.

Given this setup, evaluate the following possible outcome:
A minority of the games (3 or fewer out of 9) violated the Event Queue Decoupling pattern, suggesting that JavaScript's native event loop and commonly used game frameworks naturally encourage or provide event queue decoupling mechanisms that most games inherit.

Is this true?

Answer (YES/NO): YES